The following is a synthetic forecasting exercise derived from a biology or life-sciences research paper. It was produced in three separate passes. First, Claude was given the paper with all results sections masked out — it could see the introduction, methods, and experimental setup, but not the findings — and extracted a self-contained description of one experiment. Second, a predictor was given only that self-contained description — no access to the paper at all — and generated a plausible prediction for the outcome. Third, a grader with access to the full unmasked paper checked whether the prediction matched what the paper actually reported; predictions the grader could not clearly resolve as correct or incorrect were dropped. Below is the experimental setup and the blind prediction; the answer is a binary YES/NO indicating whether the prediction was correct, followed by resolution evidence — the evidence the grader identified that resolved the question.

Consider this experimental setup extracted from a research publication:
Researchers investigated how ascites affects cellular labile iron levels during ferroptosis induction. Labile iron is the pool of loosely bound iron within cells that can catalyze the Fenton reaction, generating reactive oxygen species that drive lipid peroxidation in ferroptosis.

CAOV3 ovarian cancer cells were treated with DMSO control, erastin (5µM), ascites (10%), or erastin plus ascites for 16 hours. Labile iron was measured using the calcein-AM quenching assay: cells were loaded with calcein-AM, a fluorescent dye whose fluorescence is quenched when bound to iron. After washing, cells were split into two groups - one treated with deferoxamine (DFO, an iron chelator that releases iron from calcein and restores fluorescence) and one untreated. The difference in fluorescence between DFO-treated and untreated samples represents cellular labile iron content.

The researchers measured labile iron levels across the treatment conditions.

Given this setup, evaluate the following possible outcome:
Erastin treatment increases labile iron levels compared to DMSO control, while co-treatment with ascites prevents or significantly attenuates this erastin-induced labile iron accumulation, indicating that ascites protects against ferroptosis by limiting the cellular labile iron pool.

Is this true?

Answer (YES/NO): YES